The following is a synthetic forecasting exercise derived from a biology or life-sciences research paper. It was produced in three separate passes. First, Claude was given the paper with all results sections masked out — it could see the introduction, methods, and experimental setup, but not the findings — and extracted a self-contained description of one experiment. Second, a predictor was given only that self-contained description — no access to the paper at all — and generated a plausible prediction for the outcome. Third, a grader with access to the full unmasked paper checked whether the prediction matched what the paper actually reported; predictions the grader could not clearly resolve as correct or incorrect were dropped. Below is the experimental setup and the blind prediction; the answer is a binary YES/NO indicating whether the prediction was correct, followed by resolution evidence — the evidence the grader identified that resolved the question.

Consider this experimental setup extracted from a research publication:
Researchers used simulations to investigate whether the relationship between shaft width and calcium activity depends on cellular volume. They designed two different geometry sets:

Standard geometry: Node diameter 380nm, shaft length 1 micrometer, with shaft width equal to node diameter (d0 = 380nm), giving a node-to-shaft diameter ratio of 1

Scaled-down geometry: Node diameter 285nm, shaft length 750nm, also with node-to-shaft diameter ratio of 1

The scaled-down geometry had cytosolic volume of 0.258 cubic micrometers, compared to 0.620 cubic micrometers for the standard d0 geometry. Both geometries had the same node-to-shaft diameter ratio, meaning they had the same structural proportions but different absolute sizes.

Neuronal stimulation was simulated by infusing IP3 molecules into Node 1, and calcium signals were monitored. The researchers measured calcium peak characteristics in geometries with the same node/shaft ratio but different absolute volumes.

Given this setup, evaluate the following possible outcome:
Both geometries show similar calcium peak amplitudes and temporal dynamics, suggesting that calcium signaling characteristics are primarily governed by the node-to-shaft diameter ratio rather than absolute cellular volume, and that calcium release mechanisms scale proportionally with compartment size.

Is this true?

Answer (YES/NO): NO